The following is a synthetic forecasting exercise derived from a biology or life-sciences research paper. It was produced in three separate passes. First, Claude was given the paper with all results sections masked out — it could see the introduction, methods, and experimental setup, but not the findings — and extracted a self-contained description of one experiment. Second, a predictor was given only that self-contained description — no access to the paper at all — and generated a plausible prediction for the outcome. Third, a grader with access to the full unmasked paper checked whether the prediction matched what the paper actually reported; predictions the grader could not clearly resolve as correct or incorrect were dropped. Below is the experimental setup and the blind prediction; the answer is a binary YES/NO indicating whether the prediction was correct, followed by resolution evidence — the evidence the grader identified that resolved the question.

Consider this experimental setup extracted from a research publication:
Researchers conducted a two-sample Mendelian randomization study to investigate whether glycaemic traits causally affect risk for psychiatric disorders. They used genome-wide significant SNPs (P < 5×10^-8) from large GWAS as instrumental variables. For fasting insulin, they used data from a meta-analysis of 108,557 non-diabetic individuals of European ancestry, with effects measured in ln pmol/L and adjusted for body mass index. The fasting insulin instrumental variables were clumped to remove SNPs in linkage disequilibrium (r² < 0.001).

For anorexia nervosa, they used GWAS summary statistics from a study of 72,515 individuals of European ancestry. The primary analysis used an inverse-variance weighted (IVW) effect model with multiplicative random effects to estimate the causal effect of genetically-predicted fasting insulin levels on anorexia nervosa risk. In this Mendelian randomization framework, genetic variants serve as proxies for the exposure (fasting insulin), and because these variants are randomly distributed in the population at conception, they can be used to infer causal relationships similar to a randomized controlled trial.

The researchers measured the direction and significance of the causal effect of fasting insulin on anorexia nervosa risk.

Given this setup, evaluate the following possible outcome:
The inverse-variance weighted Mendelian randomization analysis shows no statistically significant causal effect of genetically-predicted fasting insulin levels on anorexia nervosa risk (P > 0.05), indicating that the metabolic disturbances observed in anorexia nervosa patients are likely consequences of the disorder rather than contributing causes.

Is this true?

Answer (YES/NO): NO